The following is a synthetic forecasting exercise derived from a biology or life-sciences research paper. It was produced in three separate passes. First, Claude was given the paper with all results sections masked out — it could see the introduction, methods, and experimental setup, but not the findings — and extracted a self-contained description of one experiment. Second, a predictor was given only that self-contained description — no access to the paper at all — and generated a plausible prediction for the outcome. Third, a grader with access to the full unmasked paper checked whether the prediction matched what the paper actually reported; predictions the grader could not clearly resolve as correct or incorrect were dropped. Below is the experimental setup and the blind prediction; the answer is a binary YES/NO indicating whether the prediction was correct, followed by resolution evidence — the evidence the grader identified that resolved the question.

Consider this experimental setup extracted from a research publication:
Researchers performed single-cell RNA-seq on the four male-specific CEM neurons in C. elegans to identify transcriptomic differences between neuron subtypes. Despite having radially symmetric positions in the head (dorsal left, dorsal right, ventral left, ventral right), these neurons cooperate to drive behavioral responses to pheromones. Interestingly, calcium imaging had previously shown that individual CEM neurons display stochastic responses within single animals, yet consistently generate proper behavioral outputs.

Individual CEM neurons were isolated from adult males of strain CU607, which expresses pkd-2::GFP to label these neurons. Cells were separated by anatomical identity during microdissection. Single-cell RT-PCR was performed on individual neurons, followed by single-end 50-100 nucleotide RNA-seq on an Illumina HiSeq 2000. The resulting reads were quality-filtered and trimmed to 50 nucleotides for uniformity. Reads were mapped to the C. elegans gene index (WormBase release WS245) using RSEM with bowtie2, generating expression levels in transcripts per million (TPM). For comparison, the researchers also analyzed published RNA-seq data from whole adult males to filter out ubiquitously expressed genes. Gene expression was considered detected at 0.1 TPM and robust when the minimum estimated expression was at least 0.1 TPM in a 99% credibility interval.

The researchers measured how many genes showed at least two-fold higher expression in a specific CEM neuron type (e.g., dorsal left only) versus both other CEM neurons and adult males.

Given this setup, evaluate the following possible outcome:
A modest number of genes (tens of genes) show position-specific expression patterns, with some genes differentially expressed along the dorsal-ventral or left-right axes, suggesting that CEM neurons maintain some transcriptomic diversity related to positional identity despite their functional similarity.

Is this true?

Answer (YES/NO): YES